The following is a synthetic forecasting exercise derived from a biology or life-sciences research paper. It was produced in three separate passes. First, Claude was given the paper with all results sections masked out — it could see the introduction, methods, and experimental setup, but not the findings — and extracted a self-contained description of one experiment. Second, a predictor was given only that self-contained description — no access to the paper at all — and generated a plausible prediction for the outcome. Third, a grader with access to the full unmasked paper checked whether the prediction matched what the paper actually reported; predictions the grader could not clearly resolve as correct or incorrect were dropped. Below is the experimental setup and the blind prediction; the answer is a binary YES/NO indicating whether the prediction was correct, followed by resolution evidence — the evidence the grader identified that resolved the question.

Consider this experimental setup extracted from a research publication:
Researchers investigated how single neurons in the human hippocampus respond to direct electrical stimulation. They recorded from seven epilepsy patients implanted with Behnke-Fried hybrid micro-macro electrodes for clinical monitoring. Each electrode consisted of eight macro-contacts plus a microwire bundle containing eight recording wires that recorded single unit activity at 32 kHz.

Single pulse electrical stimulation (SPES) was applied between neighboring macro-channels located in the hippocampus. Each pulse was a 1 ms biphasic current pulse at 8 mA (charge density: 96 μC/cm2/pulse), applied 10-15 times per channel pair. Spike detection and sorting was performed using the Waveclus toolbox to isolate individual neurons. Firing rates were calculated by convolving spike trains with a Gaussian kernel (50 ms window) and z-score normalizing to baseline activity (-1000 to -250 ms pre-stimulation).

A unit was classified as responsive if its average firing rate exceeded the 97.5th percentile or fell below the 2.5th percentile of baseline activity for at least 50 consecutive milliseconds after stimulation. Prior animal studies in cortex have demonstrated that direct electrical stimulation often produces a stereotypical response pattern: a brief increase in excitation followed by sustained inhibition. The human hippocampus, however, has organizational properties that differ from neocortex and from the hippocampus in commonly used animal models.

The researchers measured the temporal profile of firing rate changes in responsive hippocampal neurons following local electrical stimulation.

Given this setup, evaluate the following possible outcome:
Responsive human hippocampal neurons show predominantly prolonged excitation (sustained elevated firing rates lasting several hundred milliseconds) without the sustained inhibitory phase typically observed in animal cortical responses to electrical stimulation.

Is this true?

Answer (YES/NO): NO